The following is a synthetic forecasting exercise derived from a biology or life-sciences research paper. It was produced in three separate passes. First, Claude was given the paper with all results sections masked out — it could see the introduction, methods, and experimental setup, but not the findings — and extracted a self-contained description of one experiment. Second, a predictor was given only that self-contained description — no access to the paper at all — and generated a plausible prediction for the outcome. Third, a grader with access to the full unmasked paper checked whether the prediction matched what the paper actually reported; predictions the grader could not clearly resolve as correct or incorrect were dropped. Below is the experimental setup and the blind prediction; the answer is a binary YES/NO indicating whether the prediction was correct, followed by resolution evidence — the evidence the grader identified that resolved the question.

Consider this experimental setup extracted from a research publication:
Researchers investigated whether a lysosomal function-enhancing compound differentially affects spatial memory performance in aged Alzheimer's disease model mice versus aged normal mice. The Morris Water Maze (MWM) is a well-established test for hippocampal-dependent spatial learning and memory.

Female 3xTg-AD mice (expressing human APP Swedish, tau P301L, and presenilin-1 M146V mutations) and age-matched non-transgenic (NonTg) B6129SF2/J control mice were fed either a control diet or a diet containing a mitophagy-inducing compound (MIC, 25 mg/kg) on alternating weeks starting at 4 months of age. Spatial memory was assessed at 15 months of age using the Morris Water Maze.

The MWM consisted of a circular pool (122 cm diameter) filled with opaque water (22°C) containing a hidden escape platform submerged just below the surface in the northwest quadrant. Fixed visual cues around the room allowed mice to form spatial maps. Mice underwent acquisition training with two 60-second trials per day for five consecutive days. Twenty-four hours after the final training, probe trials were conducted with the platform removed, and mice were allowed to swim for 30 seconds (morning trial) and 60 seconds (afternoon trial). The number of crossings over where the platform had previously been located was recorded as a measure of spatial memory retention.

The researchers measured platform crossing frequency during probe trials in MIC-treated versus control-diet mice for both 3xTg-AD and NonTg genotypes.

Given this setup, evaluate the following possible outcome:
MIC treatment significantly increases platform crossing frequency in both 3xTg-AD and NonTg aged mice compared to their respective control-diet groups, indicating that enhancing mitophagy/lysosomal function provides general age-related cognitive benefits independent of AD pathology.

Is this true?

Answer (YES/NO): NO